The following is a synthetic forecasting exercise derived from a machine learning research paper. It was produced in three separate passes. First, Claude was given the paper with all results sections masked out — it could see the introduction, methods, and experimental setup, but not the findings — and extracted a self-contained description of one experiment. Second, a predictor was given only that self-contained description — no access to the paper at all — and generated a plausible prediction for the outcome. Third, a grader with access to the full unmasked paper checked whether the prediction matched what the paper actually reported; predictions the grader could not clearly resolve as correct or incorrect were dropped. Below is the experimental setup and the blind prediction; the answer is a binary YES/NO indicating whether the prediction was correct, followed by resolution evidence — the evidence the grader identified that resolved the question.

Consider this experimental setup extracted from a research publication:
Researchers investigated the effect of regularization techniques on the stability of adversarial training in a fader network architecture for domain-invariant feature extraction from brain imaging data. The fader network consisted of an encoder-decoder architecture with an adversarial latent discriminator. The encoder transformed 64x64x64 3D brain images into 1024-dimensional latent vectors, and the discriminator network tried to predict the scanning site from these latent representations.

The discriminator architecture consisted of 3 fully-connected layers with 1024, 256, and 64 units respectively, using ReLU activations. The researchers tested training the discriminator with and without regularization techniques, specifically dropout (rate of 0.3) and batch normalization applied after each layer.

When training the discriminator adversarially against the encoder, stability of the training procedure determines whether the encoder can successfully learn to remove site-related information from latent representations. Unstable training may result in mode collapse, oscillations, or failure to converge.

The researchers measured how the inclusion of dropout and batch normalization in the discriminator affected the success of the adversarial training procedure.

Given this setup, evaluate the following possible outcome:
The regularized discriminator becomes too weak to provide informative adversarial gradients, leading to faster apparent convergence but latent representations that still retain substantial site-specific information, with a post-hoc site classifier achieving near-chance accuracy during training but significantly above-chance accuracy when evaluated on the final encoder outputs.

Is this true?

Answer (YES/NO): NO